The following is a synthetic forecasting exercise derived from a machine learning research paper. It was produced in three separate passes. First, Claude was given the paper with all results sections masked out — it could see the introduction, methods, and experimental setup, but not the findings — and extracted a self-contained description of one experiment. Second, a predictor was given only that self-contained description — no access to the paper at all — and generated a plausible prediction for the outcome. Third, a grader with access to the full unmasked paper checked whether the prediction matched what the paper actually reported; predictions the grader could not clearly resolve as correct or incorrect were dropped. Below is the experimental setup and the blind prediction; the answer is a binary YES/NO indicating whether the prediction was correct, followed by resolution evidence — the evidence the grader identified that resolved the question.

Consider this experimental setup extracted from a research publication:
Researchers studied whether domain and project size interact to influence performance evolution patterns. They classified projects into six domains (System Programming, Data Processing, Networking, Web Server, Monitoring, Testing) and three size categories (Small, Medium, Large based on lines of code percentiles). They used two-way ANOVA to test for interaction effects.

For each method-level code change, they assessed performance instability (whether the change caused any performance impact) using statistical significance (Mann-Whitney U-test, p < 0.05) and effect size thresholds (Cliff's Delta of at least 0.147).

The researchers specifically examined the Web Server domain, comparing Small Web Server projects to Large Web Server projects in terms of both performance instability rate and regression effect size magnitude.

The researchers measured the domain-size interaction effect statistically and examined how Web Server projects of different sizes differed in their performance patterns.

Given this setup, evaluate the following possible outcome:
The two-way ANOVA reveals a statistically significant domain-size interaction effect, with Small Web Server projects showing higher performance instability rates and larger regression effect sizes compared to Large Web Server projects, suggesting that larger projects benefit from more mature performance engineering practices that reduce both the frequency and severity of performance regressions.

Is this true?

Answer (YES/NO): NO